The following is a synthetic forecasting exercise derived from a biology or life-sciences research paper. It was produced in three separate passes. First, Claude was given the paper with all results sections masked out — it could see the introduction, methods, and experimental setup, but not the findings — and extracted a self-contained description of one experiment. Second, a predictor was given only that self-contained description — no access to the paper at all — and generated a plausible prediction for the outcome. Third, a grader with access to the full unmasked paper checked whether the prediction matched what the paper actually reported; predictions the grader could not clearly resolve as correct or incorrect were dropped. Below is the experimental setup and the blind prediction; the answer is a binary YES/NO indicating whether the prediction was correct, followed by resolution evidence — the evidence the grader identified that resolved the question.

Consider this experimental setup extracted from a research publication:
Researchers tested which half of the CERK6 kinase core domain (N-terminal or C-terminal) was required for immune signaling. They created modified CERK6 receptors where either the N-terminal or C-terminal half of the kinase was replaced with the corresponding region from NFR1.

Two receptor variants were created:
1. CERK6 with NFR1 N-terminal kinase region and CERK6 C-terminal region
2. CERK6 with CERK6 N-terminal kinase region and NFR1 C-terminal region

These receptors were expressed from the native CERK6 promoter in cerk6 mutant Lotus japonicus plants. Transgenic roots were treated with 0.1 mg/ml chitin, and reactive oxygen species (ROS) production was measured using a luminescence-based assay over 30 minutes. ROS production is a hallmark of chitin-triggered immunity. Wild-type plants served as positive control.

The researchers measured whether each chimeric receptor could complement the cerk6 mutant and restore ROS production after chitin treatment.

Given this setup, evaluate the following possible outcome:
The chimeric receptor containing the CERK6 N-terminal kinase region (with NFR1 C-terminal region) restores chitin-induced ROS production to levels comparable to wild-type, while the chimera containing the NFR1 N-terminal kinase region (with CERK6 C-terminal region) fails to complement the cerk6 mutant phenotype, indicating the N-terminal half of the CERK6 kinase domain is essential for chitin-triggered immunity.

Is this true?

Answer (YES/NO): YES